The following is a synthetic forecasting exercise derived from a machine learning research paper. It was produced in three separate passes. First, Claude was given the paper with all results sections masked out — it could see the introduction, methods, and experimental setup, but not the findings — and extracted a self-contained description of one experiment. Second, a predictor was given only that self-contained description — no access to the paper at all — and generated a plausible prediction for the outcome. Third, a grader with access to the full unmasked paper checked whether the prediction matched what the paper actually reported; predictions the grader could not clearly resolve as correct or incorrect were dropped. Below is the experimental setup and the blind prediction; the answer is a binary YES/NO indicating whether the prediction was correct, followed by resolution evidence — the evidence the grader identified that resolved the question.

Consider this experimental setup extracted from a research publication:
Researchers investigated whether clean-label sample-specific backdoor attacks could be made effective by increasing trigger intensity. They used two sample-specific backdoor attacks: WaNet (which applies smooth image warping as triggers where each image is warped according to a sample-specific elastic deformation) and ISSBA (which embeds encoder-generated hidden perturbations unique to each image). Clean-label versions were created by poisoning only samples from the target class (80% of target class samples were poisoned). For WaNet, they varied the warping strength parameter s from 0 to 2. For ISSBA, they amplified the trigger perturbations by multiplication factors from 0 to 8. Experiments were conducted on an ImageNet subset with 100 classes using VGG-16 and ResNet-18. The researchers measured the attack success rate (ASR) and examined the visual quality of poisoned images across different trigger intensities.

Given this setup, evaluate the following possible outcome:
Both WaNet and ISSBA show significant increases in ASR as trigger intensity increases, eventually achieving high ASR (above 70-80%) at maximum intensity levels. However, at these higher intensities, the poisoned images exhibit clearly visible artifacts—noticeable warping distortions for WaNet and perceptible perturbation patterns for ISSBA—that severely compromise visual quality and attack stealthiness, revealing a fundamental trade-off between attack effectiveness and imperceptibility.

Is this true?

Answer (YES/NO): NO